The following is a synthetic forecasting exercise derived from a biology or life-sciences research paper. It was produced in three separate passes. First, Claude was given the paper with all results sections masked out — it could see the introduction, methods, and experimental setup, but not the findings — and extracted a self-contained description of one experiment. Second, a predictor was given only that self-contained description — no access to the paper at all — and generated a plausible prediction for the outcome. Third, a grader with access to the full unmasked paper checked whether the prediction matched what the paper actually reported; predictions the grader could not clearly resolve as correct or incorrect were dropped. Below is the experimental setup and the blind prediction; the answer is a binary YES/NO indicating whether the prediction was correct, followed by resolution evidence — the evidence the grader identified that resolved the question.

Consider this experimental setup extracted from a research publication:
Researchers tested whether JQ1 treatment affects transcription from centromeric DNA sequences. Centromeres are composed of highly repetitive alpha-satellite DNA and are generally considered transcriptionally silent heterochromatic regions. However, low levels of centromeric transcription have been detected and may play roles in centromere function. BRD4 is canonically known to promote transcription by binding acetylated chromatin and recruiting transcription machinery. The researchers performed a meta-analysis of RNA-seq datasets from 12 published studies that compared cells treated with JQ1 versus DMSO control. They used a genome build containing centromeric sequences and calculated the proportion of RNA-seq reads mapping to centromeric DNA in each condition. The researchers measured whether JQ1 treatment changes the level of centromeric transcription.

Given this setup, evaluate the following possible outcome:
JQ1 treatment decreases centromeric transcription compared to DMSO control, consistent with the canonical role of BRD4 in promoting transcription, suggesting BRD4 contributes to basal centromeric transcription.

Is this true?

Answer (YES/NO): NO